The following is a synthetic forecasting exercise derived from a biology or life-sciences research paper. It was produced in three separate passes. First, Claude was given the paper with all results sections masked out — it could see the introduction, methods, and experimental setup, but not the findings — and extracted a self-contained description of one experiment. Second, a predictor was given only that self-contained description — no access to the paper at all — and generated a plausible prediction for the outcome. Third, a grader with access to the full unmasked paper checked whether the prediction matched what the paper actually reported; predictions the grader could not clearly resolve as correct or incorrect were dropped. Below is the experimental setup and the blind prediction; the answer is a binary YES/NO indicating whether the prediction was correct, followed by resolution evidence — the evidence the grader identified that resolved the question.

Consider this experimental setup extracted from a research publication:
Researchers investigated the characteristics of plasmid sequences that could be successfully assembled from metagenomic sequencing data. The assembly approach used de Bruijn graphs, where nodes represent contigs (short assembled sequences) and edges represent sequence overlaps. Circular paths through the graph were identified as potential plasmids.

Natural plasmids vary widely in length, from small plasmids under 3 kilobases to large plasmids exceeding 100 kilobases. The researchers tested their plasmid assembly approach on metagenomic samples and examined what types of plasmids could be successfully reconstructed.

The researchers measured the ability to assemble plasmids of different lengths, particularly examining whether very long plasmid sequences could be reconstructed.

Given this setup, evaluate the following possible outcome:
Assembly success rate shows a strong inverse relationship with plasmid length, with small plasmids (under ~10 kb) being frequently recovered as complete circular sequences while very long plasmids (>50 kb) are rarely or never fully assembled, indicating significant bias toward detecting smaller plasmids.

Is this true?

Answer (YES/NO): YES